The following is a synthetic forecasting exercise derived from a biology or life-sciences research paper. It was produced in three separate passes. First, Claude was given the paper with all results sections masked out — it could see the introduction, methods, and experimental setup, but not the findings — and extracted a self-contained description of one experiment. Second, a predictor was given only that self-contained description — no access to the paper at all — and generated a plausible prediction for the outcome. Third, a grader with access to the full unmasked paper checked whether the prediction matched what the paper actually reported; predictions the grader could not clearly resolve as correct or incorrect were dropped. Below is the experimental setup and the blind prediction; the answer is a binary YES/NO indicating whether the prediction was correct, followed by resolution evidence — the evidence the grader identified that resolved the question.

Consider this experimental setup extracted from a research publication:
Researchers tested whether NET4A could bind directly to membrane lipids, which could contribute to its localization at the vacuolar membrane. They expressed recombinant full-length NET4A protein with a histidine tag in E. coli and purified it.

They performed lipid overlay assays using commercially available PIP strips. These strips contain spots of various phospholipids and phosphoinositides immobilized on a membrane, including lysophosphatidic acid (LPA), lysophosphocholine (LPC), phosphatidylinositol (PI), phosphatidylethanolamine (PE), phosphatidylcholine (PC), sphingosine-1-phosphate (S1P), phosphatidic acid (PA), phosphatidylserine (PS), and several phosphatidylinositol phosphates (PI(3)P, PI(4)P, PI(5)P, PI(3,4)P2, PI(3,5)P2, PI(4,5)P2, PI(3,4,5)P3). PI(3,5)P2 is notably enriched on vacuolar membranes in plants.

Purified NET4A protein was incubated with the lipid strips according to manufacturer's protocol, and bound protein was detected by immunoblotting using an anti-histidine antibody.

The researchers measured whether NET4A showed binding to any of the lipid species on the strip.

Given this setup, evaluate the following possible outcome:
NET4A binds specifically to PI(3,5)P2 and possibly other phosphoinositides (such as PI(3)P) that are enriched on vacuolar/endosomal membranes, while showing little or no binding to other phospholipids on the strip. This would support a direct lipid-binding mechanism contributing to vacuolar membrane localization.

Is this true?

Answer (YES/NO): NO